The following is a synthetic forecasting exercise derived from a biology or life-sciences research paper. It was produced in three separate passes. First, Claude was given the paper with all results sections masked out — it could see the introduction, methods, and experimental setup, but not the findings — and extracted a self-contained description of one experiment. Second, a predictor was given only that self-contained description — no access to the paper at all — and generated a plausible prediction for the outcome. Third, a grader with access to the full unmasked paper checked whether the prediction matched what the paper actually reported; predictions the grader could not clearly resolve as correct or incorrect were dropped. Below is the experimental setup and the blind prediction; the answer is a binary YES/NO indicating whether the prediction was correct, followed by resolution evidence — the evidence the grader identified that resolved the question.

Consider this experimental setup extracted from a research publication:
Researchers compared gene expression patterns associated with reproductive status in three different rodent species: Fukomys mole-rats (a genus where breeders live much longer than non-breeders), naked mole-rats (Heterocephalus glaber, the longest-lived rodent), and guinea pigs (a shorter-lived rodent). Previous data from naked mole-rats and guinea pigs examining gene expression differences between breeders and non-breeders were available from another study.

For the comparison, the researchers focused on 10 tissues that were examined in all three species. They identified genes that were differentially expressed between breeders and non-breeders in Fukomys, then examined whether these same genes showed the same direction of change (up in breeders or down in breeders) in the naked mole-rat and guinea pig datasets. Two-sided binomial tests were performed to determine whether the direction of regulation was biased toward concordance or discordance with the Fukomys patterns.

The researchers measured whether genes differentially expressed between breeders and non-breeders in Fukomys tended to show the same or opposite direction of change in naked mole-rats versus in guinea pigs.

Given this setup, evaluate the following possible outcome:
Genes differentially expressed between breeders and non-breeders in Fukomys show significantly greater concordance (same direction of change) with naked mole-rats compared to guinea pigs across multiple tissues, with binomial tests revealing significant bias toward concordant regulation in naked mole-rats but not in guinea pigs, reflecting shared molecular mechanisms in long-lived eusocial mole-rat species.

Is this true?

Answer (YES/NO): YES